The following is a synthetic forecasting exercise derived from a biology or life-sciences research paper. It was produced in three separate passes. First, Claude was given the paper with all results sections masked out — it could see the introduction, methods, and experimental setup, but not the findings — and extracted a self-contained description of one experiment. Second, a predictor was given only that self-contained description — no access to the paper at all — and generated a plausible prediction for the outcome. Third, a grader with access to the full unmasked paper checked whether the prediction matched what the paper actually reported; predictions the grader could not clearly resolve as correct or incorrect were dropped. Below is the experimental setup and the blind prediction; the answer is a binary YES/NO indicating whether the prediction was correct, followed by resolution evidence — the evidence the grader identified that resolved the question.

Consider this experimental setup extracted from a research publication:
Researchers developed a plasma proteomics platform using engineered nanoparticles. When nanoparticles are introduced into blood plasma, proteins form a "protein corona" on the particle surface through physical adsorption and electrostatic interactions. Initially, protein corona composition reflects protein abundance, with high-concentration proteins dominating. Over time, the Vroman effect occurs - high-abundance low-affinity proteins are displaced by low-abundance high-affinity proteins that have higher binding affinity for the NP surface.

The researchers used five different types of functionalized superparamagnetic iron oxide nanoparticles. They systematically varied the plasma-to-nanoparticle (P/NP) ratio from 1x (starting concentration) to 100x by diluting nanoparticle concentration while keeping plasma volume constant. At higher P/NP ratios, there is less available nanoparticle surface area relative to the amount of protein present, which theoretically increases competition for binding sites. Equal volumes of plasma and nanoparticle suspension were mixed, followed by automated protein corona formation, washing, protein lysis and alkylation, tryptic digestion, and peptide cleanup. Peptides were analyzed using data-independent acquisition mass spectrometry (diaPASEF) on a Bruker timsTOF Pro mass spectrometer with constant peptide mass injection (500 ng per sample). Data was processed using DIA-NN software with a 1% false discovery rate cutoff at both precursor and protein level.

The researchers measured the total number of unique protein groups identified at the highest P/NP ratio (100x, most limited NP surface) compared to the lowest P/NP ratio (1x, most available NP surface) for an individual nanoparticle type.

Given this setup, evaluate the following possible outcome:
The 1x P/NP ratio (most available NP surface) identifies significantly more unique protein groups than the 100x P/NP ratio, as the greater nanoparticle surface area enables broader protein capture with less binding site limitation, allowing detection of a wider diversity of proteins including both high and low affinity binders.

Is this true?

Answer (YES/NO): NO